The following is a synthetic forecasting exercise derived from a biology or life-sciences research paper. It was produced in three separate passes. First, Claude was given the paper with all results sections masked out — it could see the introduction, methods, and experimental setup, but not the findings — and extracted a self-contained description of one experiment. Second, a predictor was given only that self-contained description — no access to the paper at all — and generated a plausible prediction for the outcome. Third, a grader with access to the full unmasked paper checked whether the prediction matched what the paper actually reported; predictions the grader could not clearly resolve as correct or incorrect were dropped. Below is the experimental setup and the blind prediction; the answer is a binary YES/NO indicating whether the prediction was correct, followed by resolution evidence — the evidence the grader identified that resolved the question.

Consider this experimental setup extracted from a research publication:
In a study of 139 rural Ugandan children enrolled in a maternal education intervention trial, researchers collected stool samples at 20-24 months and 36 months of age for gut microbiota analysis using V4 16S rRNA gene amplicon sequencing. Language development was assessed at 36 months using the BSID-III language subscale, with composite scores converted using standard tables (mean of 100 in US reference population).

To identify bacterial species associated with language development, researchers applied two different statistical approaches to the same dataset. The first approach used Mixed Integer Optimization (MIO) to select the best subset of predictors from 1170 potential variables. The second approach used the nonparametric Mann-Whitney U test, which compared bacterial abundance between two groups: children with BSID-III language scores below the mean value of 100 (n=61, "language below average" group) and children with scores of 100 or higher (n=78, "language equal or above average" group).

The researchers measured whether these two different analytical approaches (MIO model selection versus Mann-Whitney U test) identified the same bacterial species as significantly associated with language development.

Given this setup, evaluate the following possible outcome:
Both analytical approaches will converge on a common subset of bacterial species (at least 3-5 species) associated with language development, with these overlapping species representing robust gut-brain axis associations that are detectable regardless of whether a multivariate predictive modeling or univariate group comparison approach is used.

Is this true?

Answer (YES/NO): YES